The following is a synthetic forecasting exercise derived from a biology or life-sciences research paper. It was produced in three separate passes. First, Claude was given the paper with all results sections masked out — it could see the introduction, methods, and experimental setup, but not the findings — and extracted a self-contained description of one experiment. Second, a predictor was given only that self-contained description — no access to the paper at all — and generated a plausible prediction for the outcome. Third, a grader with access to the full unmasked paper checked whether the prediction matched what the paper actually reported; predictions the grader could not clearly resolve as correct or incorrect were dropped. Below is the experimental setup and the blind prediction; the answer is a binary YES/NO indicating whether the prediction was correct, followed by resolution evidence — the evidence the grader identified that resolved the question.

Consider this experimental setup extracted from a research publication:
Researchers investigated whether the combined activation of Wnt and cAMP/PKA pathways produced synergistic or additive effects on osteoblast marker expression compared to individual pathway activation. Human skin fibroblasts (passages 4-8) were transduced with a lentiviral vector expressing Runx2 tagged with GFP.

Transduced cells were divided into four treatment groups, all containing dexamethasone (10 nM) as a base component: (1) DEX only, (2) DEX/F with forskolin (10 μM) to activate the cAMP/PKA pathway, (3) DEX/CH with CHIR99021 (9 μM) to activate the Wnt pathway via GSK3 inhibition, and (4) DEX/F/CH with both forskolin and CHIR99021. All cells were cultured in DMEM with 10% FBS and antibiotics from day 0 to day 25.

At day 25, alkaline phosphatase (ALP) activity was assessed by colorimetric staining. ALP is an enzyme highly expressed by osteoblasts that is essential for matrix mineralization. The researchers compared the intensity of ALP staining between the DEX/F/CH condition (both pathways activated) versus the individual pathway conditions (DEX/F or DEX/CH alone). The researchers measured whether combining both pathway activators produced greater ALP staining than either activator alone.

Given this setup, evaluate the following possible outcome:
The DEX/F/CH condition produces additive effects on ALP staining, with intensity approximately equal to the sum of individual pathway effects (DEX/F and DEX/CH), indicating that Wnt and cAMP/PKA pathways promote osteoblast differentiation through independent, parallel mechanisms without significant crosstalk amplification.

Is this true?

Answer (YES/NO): NO